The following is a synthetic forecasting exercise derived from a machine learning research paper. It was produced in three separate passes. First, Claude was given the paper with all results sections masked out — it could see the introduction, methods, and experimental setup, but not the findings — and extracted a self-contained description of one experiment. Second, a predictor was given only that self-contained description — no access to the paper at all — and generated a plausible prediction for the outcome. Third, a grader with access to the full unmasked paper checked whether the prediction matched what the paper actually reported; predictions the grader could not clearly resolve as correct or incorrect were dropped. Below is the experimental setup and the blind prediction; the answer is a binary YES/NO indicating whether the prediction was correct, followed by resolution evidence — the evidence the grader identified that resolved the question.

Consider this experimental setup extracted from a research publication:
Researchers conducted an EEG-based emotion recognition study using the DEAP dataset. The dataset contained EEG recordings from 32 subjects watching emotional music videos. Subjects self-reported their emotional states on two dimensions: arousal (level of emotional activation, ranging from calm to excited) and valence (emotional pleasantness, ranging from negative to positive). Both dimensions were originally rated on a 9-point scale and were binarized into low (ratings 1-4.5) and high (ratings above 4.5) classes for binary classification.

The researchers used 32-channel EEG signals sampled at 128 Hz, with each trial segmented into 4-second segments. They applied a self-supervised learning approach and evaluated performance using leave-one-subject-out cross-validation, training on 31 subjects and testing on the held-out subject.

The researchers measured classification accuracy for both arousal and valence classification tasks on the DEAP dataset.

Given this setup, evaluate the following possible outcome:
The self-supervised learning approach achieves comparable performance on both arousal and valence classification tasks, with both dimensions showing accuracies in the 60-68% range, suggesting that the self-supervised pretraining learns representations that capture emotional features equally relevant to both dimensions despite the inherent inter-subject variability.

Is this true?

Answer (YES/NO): NO